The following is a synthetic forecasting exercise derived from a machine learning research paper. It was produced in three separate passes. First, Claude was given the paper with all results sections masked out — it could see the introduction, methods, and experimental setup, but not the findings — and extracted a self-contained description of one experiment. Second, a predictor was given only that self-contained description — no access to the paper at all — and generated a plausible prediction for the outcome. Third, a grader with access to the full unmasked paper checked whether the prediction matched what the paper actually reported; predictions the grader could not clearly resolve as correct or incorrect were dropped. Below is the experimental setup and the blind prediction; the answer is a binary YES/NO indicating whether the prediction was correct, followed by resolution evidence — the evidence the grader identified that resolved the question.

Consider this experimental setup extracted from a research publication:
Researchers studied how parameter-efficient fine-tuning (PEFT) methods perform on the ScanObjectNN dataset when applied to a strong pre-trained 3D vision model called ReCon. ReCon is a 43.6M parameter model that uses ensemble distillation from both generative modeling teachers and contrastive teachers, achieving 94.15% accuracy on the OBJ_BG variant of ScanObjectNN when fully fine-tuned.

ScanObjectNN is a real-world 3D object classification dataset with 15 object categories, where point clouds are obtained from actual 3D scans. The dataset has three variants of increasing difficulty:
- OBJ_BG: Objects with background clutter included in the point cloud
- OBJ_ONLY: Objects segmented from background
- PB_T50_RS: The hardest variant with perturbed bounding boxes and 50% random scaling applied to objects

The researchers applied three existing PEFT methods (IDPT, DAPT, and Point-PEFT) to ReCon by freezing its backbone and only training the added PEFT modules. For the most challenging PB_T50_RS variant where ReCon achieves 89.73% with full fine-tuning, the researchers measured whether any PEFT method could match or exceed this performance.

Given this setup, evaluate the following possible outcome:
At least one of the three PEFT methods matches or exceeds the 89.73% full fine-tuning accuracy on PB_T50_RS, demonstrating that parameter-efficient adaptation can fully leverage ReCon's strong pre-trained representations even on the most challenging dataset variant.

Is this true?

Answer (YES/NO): NO